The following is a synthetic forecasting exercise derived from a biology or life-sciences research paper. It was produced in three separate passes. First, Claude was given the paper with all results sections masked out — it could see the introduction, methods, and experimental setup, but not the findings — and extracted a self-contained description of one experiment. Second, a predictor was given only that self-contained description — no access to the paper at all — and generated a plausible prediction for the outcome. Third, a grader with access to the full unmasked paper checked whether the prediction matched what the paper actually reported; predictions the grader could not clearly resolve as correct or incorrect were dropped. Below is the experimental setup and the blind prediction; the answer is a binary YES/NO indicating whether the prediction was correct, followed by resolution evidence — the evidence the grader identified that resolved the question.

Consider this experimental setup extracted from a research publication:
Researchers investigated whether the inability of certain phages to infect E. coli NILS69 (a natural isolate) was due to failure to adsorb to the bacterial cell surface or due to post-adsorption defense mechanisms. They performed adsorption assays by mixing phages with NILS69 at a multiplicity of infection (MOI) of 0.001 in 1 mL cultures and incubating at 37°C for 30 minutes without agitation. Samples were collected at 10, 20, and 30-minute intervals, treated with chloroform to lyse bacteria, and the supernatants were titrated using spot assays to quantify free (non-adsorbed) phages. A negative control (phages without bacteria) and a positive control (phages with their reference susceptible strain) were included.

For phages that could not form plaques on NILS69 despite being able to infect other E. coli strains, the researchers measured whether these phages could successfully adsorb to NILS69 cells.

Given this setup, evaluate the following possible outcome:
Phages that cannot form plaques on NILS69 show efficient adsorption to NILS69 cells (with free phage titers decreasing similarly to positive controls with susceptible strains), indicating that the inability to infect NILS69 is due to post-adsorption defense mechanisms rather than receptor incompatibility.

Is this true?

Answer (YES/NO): NO